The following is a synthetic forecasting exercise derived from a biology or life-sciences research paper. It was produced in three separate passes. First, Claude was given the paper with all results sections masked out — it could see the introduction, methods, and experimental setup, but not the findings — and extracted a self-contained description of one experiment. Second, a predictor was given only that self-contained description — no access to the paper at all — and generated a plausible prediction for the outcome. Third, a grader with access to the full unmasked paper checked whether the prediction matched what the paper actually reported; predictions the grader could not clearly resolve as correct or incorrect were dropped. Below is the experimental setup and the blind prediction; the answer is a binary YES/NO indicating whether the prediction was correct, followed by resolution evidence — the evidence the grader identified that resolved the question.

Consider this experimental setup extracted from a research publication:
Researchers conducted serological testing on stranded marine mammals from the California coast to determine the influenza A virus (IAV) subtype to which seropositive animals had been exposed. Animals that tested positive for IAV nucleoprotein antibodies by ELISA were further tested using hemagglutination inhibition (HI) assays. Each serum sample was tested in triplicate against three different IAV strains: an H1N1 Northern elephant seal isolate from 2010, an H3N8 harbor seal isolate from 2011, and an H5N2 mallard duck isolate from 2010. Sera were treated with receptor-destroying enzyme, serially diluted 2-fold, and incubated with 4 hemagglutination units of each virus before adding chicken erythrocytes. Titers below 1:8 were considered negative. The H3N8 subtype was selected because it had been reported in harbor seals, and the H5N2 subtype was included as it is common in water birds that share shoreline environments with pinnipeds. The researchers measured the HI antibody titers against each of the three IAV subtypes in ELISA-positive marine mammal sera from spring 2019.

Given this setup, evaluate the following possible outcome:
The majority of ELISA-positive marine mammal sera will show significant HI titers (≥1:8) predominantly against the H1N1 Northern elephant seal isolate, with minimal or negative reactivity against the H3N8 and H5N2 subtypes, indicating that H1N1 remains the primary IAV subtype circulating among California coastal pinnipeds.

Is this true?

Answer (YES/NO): YES